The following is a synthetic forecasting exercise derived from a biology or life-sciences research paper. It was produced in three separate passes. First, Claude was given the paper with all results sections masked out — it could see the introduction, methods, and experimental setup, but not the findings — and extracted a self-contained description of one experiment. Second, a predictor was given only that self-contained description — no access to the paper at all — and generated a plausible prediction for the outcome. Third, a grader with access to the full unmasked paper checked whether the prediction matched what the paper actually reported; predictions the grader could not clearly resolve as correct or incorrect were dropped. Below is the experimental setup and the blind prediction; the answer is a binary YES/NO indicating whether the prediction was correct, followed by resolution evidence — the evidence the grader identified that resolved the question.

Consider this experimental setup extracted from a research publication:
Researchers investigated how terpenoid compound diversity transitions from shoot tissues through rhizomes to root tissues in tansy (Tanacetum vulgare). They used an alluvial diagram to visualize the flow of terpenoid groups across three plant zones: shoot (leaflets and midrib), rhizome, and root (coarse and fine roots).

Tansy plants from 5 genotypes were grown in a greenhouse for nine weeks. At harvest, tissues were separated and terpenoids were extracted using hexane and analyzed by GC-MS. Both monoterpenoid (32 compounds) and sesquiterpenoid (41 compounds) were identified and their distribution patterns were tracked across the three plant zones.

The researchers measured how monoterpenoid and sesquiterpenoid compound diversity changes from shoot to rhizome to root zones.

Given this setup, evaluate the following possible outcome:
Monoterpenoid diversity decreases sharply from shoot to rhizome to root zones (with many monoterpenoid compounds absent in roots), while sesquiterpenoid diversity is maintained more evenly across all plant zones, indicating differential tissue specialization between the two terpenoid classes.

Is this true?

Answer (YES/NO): NO